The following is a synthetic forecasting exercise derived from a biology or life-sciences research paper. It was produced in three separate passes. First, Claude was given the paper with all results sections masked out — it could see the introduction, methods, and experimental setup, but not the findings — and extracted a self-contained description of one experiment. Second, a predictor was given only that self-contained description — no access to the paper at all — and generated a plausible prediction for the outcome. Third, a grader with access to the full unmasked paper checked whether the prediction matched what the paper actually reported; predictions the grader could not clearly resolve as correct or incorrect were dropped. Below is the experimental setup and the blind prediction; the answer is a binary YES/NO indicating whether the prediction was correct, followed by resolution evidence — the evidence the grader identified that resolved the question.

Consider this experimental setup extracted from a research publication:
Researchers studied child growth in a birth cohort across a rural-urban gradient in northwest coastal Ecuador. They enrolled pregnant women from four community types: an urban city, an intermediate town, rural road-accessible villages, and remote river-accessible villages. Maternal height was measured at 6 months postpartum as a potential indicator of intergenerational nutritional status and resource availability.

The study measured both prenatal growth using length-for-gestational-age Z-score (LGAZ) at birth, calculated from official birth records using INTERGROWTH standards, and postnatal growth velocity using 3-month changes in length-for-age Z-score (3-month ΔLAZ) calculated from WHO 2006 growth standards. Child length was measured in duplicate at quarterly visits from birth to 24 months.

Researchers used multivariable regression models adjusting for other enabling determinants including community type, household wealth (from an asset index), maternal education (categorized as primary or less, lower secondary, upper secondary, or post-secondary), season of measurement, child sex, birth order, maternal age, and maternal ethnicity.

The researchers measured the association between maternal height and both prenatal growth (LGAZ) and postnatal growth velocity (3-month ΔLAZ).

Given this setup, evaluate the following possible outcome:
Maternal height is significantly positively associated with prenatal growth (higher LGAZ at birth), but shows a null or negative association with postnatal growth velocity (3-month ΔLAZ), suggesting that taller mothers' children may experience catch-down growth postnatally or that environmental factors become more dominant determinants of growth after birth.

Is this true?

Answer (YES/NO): NO